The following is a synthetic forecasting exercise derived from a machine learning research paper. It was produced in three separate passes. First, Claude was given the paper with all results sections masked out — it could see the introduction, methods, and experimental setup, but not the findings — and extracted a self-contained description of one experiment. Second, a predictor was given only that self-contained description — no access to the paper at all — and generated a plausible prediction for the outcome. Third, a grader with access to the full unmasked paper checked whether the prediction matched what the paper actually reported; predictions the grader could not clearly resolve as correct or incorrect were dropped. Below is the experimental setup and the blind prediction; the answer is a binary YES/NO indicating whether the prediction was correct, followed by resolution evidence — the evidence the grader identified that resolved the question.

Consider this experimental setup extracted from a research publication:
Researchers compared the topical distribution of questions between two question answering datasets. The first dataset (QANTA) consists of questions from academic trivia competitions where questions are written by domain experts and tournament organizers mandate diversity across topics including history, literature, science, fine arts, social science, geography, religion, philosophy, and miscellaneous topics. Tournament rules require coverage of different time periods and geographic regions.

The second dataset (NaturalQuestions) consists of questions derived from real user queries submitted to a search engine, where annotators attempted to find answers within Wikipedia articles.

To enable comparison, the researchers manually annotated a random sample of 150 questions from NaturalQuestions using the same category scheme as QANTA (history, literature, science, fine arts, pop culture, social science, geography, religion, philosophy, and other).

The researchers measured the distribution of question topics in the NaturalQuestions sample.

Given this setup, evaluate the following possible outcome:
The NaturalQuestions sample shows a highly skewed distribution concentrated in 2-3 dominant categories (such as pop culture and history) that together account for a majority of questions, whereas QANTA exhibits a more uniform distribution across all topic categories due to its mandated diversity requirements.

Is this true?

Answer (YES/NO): YES